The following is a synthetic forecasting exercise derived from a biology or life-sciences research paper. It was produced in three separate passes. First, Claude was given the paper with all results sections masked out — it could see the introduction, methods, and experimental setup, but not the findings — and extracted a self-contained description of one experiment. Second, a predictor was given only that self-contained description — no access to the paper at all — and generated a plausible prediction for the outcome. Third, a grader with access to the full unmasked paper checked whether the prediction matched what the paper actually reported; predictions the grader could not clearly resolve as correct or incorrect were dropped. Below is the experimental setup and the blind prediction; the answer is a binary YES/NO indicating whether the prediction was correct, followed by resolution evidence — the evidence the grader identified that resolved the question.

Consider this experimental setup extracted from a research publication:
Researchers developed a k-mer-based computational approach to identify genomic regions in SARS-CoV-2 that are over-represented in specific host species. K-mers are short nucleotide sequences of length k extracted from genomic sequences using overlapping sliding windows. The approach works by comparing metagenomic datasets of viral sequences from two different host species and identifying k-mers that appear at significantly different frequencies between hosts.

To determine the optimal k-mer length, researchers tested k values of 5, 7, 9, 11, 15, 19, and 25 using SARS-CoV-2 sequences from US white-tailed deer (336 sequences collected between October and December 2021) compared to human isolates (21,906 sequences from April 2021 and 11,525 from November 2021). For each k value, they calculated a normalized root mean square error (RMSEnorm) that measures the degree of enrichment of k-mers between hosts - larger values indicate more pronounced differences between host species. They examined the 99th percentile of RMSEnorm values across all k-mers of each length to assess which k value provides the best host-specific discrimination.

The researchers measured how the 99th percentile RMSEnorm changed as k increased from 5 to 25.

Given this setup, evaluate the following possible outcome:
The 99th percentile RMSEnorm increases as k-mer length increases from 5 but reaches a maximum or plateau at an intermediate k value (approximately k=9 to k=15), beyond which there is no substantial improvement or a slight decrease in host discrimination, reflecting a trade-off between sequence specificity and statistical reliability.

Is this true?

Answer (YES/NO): YES